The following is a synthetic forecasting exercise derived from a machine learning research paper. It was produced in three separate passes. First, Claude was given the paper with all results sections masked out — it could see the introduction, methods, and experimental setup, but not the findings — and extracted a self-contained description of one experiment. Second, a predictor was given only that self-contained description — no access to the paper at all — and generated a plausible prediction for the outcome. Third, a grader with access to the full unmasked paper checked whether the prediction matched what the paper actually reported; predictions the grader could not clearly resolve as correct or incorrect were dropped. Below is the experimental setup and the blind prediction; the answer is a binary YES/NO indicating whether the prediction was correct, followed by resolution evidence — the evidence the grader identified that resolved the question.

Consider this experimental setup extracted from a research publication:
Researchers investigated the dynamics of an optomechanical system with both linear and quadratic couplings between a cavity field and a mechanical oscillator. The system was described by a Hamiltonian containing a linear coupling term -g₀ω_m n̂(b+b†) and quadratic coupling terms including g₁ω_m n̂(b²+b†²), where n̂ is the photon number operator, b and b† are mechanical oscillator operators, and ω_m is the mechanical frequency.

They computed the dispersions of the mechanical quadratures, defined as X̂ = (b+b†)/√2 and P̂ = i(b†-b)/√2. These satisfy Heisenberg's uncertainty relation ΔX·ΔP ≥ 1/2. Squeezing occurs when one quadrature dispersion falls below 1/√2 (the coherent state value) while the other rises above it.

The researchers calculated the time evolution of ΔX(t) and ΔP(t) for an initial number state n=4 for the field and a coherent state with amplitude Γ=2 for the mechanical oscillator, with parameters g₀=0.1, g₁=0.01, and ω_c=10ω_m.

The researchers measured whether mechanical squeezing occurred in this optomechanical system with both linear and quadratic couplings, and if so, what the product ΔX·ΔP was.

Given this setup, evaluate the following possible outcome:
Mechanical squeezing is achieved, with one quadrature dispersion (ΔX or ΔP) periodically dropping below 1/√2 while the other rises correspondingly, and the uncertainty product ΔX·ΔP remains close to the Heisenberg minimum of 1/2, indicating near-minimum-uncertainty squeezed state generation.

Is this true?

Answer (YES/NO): YES